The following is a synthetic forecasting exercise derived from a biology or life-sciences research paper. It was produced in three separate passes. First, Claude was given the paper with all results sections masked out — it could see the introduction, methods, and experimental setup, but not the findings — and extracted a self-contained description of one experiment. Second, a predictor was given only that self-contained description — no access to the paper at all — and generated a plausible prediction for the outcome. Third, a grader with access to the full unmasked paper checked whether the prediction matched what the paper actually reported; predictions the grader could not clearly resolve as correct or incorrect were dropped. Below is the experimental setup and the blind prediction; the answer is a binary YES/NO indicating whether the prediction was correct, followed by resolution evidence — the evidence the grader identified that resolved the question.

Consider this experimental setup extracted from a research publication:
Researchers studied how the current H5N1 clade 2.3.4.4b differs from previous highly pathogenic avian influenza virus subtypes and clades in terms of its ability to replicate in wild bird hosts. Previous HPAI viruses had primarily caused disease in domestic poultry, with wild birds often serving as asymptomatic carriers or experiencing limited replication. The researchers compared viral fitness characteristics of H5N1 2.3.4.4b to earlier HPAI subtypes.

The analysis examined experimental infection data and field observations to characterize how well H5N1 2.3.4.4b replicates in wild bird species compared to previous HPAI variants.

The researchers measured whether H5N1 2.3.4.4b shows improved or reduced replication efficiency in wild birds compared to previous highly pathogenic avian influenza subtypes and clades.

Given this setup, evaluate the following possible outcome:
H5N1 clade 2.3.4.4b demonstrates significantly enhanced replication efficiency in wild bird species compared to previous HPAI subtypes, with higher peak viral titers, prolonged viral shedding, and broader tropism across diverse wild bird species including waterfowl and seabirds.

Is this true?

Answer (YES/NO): NO